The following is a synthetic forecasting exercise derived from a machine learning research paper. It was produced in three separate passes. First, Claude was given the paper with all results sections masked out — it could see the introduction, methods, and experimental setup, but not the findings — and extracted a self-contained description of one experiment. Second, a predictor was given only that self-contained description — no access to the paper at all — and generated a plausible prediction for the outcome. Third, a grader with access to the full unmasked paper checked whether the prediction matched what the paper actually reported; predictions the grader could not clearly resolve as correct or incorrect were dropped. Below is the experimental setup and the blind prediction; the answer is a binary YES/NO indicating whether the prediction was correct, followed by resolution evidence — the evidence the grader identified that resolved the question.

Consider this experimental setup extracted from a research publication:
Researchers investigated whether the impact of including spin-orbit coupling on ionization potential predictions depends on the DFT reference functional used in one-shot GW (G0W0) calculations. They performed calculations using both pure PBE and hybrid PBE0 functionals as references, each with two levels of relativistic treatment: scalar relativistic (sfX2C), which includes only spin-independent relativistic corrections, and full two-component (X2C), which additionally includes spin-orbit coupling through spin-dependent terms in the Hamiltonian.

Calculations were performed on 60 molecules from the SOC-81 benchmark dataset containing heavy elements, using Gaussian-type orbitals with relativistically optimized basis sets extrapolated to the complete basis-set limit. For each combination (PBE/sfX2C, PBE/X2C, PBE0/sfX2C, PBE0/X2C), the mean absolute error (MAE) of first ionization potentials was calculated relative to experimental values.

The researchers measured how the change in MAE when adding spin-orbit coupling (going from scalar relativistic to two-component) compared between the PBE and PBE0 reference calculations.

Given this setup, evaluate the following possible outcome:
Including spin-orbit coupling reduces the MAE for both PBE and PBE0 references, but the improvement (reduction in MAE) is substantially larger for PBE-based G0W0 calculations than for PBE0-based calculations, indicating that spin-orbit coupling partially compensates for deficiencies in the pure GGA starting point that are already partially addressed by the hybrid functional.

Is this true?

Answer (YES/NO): NO